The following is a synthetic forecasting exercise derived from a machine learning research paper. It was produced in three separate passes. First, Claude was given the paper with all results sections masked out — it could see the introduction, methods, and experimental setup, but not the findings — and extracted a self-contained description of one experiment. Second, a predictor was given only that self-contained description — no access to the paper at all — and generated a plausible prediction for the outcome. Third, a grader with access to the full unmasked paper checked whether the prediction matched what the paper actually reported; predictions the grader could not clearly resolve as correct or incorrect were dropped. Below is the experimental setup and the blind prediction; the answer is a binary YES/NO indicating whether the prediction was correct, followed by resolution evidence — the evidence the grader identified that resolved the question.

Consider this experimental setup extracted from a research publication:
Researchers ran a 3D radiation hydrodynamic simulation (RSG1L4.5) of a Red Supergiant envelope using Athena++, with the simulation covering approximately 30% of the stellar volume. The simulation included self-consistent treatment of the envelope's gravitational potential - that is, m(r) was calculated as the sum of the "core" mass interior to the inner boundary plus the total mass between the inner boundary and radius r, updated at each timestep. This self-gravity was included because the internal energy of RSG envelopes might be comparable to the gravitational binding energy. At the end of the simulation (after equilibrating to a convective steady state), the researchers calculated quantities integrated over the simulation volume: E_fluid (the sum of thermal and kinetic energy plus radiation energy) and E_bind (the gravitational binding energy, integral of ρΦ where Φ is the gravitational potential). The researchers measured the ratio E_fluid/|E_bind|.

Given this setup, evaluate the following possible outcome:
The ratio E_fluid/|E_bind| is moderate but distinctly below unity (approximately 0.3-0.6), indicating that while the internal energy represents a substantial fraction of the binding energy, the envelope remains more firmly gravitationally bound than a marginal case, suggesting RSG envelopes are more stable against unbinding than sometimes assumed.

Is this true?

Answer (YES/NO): NO